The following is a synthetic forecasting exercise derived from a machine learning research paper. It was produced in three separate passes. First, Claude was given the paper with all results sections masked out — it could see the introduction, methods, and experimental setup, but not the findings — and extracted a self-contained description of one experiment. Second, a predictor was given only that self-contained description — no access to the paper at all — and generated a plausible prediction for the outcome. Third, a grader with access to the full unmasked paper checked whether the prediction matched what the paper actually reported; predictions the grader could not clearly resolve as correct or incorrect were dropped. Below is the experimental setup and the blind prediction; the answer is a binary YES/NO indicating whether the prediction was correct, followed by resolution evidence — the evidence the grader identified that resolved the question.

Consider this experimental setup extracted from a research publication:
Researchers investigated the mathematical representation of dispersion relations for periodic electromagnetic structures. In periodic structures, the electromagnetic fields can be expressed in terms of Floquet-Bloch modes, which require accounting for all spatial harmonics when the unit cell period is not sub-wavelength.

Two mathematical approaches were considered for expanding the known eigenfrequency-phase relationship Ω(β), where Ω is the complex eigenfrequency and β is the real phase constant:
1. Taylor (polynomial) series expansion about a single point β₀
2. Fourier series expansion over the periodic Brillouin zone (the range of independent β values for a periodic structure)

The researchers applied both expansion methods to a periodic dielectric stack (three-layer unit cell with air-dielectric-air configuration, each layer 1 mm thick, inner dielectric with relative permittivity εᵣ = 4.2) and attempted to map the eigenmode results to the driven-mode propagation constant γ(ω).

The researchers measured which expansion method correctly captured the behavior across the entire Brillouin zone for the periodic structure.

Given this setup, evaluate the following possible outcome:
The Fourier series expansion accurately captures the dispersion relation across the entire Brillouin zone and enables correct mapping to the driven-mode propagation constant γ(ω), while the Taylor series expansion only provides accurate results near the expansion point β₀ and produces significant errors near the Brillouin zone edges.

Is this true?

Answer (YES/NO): NO